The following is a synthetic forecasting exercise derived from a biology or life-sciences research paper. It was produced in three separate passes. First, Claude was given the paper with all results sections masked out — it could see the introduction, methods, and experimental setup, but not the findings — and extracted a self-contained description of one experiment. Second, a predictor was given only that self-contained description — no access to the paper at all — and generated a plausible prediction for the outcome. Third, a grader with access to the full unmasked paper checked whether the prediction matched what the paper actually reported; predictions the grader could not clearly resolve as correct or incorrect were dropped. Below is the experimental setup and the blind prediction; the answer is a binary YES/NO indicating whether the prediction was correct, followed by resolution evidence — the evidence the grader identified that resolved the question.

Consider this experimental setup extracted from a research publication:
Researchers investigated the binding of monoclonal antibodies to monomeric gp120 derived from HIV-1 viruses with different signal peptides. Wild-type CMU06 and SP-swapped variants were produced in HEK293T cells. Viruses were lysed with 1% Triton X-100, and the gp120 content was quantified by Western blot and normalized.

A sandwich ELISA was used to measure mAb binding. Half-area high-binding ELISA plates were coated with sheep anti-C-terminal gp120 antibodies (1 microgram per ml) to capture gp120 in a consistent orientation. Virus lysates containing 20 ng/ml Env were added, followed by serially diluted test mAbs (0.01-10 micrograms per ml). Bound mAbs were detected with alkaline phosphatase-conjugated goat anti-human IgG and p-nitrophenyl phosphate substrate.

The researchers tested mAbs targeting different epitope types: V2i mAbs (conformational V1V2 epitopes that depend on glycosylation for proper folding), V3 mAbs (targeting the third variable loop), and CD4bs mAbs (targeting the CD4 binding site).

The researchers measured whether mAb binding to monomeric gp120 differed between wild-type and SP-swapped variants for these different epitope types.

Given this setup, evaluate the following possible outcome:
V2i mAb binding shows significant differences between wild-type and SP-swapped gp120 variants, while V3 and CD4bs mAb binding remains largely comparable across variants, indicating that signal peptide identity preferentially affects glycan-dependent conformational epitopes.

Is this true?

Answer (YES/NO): YES